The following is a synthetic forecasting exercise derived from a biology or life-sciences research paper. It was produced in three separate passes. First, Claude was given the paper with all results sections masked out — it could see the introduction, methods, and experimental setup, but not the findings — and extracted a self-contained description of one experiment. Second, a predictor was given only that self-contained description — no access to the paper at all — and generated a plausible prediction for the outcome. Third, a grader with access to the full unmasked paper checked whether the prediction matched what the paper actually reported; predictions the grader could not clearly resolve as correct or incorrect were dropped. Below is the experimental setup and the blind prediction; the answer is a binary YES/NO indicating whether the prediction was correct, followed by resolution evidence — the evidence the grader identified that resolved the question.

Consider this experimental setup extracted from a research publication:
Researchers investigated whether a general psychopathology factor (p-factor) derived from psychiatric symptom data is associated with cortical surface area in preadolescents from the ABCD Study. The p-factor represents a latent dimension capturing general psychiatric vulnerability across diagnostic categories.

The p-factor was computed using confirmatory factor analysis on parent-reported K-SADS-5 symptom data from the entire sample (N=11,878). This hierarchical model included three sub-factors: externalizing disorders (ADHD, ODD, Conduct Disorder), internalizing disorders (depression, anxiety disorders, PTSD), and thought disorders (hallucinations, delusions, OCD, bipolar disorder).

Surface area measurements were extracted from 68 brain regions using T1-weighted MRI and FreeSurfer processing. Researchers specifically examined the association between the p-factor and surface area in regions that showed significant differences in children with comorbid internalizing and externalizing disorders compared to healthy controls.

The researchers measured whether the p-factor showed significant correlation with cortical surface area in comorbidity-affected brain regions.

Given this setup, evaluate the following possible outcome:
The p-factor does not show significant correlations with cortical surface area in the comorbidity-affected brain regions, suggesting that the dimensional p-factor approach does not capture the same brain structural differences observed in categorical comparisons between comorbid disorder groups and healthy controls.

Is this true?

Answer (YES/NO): NO